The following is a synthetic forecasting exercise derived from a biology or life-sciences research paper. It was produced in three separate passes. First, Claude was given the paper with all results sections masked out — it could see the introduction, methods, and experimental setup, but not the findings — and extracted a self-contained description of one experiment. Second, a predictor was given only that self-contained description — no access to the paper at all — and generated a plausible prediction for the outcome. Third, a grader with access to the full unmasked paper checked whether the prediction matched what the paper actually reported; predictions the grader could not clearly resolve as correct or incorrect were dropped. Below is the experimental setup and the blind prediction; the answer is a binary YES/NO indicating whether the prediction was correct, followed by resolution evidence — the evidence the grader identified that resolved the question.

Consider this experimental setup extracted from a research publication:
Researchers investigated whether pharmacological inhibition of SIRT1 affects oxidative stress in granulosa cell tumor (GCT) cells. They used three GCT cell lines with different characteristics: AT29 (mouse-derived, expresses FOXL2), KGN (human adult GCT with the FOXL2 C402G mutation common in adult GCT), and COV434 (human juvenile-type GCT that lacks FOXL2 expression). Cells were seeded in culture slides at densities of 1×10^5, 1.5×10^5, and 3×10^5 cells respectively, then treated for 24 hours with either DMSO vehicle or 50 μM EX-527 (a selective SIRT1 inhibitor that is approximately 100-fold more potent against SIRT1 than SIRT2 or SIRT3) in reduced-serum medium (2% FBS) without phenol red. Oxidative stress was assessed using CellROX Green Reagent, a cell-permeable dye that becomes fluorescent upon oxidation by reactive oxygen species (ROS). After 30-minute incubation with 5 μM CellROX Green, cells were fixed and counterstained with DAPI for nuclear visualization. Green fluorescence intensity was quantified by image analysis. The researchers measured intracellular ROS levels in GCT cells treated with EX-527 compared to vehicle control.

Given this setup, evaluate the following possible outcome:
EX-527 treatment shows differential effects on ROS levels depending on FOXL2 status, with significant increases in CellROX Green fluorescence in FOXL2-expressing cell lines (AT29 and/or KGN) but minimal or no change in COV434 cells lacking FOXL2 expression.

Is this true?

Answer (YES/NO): NO